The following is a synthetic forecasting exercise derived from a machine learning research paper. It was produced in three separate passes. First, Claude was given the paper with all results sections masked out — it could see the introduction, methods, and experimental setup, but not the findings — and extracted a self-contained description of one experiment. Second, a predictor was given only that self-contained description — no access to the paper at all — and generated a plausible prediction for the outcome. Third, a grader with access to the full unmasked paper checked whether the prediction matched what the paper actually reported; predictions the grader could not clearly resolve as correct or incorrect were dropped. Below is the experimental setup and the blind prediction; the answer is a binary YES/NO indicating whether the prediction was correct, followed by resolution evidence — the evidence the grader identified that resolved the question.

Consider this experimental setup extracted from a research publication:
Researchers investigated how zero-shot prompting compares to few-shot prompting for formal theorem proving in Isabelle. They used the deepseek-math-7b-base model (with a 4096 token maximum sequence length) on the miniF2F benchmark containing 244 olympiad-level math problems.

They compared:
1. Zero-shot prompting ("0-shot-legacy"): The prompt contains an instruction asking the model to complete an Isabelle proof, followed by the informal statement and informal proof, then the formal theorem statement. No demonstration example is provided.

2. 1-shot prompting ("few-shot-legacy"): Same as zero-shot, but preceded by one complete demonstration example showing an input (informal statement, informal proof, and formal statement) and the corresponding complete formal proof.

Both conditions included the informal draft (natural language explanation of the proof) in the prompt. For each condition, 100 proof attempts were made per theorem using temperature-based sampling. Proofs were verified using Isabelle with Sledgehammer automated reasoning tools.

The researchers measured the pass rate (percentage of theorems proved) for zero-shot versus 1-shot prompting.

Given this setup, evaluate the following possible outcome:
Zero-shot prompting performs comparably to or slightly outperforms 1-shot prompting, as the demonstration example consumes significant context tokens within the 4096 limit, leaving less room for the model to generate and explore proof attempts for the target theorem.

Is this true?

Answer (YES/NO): YES